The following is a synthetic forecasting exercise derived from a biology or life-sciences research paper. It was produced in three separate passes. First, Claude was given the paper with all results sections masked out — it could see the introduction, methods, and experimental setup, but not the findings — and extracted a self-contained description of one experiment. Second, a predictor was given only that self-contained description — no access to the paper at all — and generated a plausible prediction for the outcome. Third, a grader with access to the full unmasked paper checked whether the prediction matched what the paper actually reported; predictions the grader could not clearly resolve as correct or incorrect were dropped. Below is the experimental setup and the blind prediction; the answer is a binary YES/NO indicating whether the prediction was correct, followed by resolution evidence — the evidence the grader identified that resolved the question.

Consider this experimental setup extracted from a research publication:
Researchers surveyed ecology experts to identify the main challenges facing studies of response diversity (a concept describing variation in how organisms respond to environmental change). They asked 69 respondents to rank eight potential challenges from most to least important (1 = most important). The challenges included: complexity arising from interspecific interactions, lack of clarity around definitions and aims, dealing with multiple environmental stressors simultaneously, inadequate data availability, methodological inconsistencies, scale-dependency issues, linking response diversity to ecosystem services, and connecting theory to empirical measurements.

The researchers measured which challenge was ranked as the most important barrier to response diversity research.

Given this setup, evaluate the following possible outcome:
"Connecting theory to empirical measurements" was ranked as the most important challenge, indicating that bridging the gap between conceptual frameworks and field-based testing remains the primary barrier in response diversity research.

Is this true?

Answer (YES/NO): NO